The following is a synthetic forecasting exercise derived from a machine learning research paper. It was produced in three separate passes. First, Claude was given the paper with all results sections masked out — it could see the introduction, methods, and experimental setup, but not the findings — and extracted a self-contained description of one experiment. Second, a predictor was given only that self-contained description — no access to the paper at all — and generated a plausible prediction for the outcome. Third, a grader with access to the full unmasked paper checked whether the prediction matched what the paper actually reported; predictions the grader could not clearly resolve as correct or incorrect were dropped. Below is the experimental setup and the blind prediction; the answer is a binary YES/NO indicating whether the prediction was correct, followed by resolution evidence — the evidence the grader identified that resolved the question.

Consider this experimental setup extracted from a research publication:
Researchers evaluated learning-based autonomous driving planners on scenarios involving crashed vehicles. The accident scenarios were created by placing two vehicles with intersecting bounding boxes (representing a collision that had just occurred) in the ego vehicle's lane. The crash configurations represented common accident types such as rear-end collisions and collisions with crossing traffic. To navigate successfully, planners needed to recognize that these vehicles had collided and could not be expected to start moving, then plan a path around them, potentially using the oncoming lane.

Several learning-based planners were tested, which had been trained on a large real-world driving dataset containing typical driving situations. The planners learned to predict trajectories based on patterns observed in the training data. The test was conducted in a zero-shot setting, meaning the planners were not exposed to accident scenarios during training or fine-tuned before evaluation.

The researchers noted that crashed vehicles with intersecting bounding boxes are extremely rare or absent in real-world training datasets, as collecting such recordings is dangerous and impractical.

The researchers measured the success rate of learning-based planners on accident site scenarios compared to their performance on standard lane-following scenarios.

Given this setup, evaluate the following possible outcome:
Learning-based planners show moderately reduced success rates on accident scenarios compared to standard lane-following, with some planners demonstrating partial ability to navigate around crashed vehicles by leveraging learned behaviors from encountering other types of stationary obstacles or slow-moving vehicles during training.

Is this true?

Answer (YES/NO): NO